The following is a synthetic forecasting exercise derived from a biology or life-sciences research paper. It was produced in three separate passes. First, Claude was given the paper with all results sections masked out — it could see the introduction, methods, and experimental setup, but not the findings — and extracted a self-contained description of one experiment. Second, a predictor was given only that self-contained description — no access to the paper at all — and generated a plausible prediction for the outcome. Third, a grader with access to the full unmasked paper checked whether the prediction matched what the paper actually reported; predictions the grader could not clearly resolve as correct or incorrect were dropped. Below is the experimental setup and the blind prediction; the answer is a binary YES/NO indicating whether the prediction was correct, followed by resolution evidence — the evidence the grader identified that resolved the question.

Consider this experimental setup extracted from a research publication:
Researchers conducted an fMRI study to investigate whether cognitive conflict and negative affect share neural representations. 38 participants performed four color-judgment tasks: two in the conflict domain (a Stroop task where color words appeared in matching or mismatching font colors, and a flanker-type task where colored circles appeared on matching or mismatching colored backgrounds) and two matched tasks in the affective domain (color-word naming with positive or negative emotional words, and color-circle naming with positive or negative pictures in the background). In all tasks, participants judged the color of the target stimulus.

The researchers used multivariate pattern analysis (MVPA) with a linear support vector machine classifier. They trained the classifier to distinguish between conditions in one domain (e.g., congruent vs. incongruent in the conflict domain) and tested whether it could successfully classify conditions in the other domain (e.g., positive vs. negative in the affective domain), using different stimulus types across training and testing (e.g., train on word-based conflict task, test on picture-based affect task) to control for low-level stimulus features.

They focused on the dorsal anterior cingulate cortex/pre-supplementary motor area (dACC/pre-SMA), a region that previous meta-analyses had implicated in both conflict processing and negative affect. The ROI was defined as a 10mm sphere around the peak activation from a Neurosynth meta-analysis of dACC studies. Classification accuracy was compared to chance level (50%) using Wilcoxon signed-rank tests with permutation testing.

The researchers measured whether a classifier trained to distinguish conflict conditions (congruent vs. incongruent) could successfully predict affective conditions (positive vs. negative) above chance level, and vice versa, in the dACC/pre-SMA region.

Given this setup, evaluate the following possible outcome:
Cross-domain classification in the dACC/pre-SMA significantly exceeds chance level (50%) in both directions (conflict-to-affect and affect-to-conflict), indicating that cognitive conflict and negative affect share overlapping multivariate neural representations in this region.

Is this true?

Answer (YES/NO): NO